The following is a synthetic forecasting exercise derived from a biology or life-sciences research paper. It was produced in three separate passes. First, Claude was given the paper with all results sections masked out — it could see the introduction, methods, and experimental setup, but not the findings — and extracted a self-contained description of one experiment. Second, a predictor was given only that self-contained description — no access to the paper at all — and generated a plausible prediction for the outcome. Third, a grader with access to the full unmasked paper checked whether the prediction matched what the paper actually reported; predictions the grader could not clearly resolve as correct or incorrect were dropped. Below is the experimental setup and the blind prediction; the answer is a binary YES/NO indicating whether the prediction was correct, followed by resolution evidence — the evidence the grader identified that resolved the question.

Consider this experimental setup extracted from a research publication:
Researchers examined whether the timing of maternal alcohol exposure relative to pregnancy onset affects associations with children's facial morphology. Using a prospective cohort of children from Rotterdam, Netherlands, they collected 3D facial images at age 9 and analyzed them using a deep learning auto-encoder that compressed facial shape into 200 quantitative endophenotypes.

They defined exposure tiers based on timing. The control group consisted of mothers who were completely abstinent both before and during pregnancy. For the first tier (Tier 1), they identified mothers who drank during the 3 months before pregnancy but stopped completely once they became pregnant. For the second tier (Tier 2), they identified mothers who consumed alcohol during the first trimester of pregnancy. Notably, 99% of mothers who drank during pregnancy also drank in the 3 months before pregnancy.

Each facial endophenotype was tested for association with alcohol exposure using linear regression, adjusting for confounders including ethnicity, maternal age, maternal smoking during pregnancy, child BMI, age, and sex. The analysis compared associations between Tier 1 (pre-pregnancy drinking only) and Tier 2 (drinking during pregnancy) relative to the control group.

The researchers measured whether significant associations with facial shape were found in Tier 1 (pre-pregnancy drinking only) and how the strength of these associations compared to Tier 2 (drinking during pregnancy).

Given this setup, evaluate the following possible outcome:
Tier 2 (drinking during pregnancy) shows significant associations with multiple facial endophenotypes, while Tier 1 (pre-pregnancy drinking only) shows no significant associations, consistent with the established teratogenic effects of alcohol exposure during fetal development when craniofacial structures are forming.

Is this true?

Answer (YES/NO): NO